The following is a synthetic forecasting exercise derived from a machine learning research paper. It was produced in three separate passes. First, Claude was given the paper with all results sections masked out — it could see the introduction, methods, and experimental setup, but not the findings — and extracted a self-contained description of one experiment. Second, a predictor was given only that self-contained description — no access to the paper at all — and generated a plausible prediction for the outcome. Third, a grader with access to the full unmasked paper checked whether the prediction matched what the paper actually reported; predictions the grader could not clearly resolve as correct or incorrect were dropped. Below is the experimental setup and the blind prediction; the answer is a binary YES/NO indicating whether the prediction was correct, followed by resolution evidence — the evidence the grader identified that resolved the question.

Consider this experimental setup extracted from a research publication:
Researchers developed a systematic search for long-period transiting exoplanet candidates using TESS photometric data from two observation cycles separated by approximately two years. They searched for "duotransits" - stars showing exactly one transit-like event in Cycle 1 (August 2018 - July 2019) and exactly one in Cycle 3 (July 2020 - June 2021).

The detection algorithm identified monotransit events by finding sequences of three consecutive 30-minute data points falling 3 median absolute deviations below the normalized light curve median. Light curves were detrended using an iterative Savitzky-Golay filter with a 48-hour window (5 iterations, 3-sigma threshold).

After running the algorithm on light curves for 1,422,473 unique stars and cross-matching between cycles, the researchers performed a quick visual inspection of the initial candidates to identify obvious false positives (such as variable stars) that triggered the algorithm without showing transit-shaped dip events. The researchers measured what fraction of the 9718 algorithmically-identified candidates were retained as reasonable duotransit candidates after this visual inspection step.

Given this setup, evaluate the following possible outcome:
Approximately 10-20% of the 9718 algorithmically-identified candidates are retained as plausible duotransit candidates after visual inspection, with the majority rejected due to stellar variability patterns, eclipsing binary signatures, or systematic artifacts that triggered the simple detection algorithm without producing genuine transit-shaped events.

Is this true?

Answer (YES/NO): NO